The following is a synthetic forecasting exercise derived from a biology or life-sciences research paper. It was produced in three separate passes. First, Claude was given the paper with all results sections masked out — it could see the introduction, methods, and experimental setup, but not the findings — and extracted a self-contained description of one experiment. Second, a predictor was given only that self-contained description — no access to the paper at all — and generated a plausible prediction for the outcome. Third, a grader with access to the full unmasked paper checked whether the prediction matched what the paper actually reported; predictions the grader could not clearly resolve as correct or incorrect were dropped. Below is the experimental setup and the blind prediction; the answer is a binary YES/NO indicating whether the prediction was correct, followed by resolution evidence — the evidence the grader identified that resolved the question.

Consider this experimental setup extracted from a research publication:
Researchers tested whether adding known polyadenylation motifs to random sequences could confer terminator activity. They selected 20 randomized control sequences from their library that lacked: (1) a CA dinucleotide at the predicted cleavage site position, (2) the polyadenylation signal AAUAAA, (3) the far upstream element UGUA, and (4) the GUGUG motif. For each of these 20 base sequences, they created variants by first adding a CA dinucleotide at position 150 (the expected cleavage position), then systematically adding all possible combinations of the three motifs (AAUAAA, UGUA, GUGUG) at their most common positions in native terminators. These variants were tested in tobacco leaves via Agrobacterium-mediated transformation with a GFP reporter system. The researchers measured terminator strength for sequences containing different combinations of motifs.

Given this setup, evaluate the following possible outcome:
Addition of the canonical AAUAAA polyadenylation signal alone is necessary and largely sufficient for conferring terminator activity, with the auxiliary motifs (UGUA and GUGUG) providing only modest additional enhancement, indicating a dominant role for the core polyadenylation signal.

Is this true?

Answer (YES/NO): NO